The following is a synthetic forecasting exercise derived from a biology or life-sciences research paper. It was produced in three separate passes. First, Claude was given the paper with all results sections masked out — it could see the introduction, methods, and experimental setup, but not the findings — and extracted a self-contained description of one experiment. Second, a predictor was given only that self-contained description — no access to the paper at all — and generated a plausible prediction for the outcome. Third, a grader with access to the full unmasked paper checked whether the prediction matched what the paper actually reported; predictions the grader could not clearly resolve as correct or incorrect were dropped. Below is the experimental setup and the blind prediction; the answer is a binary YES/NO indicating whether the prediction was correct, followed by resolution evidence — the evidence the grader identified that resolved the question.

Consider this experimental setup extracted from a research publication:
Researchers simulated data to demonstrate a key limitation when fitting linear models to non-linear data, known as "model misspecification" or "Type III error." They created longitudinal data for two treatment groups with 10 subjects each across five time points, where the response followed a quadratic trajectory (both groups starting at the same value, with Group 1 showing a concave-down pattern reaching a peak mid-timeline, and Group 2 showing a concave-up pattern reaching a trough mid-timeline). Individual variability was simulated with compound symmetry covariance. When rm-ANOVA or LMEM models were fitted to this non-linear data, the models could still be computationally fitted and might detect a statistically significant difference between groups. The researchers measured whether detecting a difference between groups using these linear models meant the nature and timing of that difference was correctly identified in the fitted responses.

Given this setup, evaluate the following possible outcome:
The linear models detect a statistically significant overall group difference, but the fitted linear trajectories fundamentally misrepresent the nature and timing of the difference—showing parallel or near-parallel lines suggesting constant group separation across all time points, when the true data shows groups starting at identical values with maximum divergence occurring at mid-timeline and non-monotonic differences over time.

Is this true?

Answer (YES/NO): NO